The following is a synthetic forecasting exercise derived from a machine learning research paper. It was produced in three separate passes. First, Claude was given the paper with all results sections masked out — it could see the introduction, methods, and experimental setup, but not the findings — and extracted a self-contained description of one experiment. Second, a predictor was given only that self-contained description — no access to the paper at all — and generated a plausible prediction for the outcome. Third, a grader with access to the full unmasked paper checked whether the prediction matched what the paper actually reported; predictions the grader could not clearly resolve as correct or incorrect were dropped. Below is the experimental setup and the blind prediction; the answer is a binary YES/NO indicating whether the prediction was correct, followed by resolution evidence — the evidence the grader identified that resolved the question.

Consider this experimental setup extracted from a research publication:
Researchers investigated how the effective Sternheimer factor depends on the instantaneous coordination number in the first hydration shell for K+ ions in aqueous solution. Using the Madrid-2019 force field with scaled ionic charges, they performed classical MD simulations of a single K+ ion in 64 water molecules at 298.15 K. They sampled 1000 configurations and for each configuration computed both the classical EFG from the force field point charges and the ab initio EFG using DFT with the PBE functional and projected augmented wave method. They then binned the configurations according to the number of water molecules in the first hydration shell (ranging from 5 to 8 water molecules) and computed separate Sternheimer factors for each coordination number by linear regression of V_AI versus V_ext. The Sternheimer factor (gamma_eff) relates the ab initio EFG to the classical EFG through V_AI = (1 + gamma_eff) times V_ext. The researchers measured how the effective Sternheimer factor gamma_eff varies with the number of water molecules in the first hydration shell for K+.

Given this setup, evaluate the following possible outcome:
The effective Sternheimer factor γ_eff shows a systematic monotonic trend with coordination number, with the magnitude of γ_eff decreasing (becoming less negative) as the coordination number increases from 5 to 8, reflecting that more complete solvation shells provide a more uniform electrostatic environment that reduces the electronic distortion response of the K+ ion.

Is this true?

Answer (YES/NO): NO